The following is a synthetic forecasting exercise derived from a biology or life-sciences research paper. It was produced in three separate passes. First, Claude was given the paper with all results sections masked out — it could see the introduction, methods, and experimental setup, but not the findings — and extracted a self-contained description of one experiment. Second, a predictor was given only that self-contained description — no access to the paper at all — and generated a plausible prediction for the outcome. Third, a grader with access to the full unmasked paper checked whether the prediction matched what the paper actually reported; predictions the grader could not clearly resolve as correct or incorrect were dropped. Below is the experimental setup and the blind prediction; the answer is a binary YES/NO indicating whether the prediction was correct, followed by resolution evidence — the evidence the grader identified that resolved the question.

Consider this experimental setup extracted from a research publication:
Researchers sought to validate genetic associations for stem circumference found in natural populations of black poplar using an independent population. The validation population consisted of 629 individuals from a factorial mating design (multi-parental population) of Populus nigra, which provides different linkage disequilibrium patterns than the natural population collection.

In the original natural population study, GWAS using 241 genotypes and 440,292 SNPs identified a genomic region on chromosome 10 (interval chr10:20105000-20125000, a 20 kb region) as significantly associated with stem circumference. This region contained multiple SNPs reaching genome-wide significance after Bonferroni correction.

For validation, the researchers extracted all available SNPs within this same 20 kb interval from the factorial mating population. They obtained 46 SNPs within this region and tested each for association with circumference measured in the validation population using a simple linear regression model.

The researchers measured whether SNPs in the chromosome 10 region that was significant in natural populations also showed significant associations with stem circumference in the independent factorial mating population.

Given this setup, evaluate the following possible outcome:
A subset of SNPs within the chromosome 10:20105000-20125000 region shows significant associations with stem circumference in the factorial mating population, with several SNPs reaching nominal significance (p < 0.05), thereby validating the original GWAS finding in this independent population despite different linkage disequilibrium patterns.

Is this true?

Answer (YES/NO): NO